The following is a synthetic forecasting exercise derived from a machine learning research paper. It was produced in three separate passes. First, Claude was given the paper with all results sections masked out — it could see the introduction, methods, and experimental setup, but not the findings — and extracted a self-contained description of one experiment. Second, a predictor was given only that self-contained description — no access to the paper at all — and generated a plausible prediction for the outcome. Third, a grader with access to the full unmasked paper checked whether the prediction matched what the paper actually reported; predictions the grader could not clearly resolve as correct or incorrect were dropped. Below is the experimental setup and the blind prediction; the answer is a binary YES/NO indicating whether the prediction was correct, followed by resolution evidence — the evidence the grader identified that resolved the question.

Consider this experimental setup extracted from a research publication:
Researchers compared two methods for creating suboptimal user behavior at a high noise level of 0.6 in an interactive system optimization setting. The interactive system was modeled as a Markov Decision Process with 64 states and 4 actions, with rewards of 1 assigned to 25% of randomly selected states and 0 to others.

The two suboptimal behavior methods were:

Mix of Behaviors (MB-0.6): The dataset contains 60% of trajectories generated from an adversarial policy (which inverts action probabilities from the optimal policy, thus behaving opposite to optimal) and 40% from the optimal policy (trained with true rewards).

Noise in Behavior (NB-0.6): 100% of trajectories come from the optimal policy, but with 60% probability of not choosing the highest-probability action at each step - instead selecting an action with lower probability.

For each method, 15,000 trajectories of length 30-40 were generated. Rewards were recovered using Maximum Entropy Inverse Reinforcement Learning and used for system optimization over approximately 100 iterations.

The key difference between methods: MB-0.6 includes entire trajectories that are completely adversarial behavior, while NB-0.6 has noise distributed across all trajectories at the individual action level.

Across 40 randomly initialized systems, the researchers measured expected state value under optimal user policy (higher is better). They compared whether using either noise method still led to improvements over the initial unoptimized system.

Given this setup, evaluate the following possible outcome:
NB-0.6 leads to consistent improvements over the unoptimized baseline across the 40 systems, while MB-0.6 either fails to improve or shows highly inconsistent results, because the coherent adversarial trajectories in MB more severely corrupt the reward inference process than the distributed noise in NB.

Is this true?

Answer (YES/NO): NO